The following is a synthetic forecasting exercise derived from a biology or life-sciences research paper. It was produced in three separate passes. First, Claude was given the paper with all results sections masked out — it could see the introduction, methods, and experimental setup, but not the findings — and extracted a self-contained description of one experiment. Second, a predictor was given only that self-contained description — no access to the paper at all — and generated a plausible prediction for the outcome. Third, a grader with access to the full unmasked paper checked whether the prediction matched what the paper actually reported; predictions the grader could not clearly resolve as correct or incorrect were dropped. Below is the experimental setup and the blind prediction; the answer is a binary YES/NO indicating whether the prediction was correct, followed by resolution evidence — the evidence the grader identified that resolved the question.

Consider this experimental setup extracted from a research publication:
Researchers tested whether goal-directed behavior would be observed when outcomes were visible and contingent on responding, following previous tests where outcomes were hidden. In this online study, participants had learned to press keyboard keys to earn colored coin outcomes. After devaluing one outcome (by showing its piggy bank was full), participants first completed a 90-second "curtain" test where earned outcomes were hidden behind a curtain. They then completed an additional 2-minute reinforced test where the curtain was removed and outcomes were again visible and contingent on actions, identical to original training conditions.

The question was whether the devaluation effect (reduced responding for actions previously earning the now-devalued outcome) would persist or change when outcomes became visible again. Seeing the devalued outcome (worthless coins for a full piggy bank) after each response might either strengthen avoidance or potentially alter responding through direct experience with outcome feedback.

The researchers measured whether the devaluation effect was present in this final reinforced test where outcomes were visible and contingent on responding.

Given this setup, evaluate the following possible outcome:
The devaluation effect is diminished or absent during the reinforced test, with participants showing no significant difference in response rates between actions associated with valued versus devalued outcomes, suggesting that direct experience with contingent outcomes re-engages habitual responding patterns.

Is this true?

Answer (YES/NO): NO